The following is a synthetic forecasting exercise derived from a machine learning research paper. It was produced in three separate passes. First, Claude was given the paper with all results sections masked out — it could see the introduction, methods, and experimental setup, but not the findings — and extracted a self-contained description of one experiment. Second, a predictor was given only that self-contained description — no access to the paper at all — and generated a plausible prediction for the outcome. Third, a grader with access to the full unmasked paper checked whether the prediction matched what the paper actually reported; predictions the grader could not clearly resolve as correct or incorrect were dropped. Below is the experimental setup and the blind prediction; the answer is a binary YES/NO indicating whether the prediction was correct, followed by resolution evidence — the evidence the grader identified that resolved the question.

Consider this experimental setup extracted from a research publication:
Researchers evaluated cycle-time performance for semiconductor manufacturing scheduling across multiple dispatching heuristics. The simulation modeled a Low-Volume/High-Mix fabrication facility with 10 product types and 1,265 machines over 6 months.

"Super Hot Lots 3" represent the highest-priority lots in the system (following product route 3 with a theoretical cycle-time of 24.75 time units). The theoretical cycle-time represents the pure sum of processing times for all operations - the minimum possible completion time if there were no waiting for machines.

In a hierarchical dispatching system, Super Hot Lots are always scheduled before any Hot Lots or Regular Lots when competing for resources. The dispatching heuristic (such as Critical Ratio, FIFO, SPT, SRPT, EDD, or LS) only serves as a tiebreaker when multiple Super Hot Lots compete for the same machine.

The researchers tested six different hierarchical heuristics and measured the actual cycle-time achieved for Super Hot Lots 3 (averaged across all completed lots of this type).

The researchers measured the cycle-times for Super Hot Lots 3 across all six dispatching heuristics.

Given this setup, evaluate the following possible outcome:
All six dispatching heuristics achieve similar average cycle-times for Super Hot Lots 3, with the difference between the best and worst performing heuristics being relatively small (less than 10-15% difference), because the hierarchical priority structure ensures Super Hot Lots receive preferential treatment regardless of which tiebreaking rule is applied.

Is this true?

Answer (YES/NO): YES